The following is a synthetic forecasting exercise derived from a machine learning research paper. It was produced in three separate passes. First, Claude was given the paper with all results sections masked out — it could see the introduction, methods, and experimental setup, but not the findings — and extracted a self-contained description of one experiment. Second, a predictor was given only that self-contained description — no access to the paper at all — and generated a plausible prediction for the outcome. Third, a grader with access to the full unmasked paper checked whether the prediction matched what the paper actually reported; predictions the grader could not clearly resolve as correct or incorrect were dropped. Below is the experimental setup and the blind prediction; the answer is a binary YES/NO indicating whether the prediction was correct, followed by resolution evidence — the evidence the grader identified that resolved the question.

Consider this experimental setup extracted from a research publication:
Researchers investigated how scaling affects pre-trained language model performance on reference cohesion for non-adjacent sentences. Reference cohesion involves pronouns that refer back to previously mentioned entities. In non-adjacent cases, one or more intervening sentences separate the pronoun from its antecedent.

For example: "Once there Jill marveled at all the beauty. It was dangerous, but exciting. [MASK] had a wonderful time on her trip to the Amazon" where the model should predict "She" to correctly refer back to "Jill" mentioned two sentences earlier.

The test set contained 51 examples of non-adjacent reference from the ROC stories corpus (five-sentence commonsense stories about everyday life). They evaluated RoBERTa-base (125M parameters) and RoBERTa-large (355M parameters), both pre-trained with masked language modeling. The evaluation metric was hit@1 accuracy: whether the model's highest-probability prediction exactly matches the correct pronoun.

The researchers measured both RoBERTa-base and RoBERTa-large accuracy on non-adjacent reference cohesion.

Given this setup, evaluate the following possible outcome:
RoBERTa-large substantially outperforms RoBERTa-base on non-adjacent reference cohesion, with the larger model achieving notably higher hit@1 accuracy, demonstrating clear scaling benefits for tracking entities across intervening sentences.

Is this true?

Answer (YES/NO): NO